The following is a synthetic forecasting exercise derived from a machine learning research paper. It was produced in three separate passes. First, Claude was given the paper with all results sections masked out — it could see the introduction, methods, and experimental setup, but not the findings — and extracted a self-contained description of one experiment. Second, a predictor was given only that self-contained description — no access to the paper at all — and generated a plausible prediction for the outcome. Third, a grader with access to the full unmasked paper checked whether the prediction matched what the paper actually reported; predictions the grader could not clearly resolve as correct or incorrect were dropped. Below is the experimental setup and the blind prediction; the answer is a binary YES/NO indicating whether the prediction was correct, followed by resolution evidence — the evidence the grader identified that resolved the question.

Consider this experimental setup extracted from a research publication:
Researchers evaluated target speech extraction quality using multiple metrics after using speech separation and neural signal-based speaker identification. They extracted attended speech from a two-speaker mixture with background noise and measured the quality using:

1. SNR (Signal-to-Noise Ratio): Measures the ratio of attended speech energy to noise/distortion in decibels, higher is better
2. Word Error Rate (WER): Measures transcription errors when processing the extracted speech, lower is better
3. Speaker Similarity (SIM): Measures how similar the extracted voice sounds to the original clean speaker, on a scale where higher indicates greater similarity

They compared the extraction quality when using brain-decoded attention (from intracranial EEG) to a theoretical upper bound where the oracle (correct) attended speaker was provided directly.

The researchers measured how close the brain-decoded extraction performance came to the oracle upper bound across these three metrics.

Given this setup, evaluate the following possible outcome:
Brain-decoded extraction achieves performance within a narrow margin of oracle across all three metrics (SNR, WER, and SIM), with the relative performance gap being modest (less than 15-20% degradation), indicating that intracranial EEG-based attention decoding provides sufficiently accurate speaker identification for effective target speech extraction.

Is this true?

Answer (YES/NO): YES